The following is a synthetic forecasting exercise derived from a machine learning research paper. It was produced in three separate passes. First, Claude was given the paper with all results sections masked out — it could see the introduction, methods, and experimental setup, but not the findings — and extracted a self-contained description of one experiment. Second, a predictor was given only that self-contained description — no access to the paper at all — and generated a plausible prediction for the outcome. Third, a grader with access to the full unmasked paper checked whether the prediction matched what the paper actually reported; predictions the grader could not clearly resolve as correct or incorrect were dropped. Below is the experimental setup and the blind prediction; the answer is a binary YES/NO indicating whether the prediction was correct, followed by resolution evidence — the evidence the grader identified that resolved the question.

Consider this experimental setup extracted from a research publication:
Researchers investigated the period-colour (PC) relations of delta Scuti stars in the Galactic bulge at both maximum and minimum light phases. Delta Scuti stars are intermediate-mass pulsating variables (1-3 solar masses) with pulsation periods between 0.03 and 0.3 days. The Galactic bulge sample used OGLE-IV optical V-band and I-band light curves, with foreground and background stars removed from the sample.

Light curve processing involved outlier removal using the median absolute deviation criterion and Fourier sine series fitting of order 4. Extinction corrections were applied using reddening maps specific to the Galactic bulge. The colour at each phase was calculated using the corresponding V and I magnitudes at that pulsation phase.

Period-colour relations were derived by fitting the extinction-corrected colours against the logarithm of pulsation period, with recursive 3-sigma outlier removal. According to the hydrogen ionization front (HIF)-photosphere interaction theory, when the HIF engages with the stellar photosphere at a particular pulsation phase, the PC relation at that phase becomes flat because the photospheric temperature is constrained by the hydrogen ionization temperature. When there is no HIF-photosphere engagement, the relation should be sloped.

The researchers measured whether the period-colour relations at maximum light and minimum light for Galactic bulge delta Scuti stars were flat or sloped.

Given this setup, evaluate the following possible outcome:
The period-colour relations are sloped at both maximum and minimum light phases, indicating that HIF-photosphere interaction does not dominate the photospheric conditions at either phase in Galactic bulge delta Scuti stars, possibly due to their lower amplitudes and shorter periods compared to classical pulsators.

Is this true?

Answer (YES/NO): NO